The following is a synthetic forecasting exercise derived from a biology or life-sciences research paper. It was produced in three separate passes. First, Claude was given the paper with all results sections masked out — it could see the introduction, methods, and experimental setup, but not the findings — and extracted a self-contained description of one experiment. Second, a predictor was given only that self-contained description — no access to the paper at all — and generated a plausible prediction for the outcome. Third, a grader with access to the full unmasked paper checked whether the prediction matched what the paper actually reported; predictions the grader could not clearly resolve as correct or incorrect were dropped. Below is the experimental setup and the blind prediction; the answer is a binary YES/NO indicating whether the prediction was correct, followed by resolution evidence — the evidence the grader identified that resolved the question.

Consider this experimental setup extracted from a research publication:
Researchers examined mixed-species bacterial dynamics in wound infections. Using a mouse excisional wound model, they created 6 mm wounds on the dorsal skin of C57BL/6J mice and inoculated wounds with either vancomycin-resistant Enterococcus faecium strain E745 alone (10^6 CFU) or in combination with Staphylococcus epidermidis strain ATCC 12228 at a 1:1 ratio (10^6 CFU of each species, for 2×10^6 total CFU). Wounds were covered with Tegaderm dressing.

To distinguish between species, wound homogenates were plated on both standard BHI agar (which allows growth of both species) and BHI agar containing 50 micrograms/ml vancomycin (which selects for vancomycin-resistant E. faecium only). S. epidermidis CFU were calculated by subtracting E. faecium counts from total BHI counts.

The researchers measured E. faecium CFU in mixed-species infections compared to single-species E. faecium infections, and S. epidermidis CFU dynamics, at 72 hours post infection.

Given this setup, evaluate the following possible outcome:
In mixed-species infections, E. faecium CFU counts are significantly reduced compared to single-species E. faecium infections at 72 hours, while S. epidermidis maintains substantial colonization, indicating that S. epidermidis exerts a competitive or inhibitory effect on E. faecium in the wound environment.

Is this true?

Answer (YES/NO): NO